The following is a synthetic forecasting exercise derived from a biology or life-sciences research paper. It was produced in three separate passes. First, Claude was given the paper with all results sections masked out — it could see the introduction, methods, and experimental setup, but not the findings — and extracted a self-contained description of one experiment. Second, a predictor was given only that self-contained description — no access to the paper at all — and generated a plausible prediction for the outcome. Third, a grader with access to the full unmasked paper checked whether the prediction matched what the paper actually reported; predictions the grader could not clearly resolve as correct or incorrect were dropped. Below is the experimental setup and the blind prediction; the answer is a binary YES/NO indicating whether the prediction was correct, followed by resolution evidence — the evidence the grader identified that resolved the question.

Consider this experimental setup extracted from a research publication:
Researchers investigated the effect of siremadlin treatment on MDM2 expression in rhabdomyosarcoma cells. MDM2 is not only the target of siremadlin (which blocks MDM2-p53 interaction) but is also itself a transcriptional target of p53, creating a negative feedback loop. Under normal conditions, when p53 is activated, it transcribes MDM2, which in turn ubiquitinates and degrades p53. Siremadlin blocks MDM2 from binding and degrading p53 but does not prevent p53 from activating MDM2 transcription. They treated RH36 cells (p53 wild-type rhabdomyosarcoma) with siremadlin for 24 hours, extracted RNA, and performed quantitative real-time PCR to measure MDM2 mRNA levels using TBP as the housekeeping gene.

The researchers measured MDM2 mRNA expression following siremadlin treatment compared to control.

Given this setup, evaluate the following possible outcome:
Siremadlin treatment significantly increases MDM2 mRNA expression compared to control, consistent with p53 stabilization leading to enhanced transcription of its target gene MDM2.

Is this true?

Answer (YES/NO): YES